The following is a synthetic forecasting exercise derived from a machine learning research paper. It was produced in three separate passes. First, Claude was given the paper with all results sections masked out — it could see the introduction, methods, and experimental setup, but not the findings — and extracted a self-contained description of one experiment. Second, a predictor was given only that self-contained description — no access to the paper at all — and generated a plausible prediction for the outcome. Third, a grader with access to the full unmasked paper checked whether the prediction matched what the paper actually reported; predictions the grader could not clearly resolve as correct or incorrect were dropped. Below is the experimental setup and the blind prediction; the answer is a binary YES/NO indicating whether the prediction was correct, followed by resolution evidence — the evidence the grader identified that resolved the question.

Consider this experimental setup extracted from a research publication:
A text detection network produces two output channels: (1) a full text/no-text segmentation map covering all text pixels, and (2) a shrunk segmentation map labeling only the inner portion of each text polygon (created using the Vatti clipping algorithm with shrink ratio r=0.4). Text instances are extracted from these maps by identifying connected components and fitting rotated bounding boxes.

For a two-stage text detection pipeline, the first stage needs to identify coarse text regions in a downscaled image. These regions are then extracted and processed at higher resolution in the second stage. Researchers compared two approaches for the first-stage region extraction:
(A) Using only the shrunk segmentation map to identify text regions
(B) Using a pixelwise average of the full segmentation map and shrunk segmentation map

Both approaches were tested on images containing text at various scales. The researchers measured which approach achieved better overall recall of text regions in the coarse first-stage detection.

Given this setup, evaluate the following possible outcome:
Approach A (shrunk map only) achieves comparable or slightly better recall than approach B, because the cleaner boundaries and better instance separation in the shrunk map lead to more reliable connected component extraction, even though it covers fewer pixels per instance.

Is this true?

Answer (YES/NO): NO